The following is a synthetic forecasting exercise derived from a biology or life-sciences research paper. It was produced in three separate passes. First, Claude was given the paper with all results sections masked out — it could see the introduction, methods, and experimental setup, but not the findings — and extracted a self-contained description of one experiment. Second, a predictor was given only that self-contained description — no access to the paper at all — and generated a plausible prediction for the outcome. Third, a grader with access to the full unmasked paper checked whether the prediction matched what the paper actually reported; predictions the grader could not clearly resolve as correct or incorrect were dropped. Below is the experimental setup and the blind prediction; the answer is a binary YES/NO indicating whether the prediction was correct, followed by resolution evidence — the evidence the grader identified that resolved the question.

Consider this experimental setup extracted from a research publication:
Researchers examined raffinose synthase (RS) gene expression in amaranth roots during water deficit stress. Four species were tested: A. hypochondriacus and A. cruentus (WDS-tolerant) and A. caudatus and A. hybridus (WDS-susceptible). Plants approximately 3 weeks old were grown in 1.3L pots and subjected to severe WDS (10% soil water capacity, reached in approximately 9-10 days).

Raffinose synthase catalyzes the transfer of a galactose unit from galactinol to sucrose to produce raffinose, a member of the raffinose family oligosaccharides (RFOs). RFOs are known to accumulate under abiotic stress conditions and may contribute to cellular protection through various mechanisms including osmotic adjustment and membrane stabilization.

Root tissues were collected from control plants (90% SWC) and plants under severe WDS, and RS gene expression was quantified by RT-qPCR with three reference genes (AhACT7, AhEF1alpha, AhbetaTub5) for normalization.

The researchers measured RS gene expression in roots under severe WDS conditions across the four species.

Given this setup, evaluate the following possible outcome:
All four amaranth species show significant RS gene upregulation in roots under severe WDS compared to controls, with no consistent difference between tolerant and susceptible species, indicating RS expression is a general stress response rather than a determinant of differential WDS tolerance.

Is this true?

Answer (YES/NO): NO